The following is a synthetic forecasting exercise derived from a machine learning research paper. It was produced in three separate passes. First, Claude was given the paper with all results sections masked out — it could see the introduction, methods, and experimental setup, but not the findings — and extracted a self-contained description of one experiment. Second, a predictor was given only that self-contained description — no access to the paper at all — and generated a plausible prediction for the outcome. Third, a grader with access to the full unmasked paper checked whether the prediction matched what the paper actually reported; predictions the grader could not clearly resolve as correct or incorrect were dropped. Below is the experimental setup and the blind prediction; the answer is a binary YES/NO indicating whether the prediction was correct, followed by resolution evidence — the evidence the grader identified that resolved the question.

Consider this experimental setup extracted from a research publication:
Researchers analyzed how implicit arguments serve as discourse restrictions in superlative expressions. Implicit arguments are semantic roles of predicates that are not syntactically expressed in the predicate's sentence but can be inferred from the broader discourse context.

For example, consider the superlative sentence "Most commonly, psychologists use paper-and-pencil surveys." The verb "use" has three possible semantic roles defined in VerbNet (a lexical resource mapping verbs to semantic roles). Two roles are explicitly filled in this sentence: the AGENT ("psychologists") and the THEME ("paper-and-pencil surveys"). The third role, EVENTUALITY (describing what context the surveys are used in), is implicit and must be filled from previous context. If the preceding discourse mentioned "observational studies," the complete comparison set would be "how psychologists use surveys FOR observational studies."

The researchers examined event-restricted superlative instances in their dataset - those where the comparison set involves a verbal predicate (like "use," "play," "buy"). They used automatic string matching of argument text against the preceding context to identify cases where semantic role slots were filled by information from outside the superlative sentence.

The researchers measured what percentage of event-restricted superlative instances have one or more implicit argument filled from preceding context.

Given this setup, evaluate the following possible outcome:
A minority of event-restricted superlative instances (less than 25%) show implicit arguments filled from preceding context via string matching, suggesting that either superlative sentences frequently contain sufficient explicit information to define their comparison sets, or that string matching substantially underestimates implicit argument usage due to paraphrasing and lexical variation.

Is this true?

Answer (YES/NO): NO